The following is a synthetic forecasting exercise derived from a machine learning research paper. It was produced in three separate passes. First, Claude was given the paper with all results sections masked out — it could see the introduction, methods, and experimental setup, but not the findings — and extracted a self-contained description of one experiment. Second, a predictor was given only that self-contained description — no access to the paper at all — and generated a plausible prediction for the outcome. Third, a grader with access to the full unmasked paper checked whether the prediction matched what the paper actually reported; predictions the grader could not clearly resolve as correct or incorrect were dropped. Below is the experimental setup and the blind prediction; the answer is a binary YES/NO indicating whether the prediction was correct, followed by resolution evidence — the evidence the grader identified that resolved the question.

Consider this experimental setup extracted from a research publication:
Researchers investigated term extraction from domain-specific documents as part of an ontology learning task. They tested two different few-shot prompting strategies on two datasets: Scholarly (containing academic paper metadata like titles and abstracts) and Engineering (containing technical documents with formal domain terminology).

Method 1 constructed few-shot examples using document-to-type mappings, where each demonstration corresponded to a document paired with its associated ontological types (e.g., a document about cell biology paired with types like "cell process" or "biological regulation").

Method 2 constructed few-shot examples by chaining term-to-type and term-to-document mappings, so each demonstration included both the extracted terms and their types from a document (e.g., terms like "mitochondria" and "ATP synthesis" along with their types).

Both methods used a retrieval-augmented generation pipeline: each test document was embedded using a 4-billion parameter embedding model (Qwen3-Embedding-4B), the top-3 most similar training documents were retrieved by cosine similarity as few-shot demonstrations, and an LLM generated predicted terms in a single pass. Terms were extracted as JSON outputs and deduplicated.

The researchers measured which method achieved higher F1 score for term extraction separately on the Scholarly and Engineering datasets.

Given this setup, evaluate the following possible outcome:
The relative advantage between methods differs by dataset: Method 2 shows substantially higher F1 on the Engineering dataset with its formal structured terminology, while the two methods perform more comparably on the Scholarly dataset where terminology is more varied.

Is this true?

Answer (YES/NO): NO